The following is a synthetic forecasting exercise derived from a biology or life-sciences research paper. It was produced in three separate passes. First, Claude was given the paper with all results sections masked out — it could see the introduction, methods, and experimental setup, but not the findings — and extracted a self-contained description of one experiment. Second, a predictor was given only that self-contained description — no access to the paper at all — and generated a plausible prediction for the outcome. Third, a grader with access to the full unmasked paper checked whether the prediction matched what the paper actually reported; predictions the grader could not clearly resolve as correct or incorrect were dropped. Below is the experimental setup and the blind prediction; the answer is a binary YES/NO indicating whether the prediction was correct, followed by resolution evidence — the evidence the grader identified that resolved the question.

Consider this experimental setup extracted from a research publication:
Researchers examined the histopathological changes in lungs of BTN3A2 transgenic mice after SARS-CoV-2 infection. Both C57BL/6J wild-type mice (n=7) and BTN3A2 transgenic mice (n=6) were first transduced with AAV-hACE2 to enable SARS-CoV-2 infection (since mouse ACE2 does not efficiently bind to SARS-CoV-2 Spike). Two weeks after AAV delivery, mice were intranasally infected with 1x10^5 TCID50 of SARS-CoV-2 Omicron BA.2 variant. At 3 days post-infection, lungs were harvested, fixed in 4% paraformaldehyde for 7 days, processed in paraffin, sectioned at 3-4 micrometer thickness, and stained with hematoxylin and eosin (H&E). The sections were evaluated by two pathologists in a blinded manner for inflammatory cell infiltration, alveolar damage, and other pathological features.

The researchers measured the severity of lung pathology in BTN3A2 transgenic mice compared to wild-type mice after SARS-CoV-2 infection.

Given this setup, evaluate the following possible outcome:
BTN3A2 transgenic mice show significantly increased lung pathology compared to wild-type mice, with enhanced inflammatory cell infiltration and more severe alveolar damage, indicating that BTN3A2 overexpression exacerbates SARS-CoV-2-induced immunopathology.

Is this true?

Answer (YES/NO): NO